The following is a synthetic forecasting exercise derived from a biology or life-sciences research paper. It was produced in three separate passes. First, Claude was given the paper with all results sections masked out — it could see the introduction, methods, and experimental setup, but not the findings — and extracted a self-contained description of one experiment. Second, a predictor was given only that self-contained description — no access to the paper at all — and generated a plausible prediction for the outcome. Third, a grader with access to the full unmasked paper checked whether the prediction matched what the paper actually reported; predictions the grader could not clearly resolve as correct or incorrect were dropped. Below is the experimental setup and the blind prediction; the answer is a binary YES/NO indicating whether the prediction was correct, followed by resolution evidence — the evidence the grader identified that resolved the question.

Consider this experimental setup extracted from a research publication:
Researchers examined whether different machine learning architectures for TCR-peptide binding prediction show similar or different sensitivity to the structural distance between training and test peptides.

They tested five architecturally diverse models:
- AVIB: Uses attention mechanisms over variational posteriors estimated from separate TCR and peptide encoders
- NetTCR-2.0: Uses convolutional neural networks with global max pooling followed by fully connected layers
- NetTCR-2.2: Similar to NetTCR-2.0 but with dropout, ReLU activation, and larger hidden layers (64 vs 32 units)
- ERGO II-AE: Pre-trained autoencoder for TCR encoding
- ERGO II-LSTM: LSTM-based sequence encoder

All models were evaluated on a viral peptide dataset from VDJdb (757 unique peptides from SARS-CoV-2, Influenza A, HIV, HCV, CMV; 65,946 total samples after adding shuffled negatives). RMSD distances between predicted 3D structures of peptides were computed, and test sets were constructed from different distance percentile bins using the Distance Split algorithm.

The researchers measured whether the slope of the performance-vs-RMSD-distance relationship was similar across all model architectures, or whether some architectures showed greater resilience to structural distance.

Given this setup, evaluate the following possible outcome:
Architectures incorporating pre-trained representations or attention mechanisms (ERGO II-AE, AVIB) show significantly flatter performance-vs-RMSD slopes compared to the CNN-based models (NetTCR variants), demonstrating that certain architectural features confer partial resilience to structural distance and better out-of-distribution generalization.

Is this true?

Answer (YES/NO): NO